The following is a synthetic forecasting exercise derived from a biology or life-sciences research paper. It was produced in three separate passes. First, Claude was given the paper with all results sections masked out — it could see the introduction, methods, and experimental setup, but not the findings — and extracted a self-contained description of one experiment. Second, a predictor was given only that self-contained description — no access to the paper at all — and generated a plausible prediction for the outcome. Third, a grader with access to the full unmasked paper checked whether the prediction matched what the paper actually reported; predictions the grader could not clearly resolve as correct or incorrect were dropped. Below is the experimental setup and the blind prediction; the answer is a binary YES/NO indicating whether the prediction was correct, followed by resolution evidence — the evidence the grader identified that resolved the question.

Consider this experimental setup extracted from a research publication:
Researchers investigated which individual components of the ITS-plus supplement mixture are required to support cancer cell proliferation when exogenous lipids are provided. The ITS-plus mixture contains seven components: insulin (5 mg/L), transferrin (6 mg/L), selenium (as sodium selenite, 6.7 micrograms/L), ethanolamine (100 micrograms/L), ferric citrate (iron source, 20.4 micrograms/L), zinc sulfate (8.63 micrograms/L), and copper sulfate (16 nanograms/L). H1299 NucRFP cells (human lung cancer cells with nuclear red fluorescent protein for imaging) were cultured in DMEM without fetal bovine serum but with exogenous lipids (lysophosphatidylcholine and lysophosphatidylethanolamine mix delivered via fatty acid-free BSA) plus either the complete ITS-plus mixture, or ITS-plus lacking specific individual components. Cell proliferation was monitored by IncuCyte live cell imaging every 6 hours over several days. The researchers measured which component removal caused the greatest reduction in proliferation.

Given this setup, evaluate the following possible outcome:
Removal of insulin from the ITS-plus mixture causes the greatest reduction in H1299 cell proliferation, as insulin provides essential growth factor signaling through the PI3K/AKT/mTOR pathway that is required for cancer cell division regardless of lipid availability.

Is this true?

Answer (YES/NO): NO